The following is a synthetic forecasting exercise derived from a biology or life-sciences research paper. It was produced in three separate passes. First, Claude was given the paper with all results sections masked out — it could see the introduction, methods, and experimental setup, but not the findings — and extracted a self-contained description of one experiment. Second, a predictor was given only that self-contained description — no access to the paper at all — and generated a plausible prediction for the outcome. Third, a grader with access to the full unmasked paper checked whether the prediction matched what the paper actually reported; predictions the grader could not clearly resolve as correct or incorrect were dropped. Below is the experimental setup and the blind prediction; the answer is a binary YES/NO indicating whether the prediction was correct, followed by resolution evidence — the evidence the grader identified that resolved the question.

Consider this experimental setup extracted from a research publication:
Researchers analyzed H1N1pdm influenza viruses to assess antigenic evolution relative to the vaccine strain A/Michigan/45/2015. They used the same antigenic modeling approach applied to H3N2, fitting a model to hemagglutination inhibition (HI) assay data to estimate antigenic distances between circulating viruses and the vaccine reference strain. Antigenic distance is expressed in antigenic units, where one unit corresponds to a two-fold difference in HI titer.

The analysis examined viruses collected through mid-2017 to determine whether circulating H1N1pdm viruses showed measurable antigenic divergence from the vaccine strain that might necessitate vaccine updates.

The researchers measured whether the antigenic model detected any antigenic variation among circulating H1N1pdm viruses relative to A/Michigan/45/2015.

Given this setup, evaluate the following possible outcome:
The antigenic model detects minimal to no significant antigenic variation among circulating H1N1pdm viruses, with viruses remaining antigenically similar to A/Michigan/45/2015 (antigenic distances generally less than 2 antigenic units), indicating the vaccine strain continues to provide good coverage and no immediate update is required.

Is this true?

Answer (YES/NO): YES